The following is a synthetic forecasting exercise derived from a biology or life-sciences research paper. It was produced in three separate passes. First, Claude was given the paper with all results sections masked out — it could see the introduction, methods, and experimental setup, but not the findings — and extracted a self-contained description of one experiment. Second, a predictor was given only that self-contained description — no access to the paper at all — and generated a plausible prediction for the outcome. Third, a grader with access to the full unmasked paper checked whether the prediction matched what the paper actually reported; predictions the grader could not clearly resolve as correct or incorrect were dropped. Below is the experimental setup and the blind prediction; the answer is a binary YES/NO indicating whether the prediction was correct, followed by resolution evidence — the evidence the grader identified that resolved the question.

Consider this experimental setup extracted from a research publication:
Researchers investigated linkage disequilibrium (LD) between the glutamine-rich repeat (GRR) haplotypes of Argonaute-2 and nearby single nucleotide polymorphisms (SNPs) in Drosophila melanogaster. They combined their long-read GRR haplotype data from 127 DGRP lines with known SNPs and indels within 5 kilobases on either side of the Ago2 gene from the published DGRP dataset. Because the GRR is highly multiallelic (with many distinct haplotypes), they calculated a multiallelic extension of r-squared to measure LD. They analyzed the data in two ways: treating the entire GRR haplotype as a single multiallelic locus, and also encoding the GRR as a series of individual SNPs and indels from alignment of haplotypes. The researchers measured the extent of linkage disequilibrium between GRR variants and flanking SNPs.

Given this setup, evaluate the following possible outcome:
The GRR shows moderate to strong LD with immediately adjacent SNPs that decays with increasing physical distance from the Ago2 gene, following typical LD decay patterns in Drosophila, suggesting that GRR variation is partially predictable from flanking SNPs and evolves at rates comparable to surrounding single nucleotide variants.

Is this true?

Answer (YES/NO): NO